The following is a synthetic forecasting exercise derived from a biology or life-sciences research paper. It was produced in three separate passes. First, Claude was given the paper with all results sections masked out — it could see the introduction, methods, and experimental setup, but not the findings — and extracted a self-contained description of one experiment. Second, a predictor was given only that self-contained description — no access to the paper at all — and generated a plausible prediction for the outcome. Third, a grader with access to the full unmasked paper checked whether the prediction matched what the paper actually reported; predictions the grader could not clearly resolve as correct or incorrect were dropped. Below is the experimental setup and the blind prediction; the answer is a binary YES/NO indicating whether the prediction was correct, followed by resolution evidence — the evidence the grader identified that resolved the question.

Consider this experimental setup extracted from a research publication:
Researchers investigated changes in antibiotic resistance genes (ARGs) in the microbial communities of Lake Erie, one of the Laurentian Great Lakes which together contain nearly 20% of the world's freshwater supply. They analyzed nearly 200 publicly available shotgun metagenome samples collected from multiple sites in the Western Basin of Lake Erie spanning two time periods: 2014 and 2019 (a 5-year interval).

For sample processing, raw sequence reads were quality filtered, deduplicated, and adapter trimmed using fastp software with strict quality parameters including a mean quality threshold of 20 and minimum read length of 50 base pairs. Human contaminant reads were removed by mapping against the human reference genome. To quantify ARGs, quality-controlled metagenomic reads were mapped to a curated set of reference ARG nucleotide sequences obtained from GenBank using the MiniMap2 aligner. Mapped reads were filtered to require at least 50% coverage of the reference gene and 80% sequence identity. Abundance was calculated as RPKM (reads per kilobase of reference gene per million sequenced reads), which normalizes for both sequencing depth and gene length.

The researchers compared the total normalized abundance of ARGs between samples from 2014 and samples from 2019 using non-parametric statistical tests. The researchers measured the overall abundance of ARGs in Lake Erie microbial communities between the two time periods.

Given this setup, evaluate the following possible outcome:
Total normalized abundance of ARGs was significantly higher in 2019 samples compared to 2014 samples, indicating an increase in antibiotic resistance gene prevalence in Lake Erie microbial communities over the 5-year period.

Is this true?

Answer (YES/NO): NO